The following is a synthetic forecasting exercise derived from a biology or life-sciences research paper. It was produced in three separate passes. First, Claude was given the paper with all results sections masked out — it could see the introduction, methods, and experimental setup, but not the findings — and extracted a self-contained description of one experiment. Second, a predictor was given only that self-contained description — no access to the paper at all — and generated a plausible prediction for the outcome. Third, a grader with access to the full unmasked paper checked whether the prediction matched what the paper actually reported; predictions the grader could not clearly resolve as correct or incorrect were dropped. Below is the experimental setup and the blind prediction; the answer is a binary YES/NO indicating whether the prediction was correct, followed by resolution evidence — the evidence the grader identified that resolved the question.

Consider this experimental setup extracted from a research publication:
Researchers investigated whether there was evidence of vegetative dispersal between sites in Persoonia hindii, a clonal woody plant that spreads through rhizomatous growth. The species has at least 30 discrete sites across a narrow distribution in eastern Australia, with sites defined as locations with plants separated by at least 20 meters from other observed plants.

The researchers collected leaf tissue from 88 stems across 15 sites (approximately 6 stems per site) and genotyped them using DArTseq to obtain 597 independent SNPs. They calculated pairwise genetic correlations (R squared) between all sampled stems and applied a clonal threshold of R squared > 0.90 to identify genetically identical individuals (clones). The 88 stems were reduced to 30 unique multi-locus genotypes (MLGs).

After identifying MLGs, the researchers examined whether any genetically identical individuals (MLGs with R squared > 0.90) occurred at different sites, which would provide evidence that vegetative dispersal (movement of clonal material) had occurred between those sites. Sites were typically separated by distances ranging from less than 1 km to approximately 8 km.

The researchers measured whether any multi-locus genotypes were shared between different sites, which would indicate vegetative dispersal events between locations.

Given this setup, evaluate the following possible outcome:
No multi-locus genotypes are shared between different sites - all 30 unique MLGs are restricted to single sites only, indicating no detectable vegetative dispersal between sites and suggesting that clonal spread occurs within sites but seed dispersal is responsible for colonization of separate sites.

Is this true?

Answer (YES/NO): NO